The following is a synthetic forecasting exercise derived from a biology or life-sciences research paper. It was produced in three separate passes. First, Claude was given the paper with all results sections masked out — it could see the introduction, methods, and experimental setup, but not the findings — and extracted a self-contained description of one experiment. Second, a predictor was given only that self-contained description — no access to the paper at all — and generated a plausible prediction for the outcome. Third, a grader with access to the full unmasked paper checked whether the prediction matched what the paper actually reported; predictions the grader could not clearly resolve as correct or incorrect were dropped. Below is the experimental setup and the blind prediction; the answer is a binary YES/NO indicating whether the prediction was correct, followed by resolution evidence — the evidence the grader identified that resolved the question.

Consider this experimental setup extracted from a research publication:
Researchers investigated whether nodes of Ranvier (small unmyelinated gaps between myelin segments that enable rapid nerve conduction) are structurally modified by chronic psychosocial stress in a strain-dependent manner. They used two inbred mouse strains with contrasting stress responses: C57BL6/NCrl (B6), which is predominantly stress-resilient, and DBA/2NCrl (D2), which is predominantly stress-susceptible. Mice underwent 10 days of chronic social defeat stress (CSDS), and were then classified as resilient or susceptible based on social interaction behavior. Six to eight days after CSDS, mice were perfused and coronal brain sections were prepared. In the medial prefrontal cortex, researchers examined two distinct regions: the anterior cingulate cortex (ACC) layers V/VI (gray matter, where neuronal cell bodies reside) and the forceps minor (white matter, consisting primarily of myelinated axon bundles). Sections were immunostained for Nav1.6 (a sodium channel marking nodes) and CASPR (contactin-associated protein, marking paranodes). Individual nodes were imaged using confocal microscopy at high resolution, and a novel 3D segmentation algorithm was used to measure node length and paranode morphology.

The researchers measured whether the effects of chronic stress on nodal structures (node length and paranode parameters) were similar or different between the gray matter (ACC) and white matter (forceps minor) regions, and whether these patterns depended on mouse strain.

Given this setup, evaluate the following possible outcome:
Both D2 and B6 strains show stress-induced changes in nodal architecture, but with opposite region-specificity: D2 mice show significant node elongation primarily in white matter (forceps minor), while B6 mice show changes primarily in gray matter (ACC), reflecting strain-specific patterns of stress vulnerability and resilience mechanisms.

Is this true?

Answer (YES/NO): NO